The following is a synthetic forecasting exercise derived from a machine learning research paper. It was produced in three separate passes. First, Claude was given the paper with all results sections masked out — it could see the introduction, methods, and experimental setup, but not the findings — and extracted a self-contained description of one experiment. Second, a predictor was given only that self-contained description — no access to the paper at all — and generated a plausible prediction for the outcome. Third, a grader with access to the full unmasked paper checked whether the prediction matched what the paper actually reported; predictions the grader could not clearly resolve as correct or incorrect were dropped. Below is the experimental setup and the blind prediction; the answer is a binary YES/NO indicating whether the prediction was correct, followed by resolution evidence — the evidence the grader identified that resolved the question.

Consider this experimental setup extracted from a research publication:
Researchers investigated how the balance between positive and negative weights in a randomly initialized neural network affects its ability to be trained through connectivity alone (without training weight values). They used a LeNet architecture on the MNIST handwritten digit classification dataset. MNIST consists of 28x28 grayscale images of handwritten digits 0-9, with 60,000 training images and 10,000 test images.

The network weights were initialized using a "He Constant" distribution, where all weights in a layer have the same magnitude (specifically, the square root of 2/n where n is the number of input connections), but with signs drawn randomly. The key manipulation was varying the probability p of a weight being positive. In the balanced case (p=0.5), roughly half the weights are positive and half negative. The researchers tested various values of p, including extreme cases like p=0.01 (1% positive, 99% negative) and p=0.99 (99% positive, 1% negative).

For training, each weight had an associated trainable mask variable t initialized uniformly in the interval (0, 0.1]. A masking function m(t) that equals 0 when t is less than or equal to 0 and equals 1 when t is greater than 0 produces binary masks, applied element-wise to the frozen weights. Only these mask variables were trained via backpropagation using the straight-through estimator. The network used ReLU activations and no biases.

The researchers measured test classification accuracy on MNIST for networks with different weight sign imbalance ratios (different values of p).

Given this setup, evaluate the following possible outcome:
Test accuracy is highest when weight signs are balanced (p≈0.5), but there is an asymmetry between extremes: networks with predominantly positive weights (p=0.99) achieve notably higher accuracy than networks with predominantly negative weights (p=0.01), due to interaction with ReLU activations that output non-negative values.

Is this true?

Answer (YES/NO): YES